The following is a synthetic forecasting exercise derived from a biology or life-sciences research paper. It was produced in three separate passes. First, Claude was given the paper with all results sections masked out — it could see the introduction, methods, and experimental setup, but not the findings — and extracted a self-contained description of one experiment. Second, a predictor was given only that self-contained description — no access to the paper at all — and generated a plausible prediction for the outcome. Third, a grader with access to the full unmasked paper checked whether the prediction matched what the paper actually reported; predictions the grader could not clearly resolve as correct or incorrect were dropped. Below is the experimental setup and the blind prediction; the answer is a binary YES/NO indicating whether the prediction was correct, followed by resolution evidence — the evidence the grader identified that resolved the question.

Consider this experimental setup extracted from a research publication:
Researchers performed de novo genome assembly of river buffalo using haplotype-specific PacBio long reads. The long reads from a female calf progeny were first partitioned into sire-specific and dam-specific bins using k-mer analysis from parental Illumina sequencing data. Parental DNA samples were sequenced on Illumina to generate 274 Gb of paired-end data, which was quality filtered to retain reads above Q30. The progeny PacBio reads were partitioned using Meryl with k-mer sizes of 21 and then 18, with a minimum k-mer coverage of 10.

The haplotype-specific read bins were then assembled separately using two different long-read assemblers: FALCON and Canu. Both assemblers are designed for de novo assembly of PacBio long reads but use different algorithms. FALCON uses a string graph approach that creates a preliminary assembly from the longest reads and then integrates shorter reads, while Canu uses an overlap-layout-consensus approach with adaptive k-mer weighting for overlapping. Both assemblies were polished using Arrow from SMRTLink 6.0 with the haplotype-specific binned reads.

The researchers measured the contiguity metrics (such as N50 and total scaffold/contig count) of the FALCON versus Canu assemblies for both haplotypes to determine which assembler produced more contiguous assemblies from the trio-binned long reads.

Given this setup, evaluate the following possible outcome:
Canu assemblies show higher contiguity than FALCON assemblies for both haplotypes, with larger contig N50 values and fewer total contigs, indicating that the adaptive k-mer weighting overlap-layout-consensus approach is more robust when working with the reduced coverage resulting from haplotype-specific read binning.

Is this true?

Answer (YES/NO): NO